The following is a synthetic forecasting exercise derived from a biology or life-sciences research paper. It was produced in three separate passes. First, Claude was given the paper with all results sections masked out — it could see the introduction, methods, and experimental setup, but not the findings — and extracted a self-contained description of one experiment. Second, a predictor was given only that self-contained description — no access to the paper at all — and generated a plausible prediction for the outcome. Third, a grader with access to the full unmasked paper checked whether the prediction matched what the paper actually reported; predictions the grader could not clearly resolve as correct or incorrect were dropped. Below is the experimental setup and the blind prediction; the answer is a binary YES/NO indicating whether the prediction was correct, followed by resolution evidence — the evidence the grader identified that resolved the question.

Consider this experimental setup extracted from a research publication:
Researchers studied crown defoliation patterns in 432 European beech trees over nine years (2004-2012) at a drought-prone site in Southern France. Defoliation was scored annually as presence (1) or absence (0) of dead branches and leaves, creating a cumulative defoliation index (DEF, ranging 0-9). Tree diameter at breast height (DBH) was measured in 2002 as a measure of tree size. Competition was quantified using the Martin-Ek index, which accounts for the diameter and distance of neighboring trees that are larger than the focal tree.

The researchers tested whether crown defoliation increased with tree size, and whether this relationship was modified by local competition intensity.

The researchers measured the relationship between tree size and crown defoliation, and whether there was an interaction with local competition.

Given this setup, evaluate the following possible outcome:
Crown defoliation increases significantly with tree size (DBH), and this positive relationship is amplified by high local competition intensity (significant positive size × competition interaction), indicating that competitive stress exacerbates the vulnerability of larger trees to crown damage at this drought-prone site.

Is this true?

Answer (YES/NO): YES